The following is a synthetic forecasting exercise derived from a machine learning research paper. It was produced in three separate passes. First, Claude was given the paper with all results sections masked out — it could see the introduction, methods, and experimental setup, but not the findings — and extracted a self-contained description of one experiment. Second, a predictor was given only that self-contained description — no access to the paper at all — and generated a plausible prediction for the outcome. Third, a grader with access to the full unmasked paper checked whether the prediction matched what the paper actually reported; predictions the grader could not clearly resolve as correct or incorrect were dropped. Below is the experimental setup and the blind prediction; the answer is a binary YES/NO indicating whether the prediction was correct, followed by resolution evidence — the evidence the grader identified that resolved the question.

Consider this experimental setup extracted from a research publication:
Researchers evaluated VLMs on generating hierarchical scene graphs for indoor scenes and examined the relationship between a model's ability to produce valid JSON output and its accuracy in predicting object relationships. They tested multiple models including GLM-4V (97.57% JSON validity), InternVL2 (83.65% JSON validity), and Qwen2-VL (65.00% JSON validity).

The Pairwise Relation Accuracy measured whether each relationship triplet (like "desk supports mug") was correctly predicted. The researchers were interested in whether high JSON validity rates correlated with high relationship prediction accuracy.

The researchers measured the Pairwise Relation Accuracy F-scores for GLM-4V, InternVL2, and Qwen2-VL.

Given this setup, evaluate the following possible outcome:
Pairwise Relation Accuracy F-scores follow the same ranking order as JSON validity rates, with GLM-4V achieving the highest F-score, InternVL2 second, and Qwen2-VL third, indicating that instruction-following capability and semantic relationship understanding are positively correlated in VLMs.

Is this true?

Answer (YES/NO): NO